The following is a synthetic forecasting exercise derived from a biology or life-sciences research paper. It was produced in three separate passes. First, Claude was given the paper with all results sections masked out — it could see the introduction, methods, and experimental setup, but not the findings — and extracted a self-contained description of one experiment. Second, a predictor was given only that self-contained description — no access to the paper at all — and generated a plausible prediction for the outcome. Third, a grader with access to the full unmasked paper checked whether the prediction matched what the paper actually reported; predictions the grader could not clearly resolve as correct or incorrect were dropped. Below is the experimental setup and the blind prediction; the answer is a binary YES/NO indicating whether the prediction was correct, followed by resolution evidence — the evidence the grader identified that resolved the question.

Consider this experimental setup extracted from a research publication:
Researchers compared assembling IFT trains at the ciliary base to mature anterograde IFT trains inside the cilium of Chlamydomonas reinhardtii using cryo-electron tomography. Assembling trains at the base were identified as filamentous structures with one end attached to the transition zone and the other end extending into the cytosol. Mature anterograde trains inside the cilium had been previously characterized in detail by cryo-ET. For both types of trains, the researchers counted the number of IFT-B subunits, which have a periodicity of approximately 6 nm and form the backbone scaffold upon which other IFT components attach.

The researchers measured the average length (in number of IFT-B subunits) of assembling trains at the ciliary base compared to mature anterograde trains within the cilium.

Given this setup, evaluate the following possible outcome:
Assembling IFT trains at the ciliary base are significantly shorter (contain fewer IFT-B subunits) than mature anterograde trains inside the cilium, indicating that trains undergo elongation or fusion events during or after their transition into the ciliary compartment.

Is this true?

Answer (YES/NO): YES